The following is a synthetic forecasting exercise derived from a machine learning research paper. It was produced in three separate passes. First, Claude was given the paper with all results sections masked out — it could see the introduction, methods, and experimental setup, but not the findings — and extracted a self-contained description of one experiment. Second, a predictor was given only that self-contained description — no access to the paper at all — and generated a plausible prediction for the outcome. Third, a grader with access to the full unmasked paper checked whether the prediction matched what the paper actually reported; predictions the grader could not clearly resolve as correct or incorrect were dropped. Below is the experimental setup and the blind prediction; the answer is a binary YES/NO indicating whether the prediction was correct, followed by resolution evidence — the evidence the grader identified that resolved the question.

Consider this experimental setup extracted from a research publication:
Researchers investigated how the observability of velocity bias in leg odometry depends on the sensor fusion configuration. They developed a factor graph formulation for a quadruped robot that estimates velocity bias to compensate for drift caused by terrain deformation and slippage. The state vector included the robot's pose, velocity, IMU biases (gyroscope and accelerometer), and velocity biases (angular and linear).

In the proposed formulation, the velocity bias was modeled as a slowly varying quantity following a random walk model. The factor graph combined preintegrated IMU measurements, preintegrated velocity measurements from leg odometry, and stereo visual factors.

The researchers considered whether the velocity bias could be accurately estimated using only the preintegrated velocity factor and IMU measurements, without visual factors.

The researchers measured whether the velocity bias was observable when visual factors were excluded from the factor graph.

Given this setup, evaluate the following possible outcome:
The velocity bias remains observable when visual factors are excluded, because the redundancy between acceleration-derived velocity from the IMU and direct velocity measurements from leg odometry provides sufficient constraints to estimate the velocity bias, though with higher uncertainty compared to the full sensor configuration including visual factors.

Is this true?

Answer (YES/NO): NO